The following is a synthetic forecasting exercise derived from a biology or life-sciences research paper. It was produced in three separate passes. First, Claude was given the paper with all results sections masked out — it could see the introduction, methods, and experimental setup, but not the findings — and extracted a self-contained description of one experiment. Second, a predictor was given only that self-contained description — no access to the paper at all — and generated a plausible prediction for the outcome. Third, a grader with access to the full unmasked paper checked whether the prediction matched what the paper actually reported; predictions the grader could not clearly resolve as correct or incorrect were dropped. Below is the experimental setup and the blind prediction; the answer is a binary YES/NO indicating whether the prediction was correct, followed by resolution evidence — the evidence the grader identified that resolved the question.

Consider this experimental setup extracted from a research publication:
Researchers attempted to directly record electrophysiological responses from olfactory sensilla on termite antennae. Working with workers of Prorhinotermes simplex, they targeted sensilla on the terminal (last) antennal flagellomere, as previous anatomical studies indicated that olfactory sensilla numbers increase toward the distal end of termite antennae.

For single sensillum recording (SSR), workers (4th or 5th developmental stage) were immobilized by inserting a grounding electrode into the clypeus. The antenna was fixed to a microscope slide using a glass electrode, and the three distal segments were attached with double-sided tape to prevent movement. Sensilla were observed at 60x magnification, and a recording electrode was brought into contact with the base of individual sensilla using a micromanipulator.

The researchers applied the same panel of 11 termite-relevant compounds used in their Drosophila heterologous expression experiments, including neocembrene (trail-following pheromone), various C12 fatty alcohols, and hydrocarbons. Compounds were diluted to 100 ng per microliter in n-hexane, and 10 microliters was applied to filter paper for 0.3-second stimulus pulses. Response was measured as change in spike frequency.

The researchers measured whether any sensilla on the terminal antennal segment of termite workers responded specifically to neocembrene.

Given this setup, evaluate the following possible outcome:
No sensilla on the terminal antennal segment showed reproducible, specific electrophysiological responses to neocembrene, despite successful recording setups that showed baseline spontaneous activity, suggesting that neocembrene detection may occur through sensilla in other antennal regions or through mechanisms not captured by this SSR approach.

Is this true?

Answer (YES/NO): NO